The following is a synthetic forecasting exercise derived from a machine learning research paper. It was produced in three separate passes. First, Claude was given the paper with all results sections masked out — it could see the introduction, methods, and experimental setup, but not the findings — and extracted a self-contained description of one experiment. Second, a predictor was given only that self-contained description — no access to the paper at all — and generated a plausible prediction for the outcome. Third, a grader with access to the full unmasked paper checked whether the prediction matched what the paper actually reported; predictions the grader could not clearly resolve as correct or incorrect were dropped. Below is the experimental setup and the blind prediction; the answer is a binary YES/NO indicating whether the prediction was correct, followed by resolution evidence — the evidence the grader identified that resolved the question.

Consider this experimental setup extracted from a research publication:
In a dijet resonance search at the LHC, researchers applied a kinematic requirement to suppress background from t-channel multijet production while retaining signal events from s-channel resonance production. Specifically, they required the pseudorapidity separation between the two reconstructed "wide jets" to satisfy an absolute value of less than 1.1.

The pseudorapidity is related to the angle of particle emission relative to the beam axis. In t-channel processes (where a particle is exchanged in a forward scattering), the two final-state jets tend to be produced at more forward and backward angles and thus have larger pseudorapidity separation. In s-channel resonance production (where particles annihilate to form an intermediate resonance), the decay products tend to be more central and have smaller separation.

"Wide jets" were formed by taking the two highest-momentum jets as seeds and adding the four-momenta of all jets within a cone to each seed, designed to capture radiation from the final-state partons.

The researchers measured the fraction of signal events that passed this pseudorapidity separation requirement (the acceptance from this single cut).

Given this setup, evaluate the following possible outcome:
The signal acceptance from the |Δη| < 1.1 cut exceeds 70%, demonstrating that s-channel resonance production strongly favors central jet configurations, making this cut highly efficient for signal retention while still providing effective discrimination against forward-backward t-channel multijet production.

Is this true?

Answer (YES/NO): NO